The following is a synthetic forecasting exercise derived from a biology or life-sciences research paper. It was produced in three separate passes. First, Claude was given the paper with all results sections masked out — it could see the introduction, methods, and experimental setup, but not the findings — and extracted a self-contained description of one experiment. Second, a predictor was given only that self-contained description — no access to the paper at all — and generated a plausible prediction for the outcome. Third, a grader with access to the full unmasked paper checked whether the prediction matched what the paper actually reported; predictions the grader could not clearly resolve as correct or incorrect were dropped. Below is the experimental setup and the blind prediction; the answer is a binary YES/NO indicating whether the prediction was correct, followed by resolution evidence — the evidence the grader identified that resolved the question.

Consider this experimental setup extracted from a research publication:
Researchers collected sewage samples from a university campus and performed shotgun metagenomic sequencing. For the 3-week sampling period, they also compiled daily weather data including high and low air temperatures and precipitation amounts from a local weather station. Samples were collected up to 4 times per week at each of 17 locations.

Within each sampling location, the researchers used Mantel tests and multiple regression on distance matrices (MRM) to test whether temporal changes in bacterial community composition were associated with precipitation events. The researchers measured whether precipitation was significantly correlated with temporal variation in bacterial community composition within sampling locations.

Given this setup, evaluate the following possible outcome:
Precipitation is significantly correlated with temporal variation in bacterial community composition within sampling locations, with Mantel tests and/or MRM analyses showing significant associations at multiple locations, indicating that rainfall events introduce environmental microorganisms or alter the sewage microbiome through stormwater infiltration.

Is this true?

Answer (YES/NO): NO